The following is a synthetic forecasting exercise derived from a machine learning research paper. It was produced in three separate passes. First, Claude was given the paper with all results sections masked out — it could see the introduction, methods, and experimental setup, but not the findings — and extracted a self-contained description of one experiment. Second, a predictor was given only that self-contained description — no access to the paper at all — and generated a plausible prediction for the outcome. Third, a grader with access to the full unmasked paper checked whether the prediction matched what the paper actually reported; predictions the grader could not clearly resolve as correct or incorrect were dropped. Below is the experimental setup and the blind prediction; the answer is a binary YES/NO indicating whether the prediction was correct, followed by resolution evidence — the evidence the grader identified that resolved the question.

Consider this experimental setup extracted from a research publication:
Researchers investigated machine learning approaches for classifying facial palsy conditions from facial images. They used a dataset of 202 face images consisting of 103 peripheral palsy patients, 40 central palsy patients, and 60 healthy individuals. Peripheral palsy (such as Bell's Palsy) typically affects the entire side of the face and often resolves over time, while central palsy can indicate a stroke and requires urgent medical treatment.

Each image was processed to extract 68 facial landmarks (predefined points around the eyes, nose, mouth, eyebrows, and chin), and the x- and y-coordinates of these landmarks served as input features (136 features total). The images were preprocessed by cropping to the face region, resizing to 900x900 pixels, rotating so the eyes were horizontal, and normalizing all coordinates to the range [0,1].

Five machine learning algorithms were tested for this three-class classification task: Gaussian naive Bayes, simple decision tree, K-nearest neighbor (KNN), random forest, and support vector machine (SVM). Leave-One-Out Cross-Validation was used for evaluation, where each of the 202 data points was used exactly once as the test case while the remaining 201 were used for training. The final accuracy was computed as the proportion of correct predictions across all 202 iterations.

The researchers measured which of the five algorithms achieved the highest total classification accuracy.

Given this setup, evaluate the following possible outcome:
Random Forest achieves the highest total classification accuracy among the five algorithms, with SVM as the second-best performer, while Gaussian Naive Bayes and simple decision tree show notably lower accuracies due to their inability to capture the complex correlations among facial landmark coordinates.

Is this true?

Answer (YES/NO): NO